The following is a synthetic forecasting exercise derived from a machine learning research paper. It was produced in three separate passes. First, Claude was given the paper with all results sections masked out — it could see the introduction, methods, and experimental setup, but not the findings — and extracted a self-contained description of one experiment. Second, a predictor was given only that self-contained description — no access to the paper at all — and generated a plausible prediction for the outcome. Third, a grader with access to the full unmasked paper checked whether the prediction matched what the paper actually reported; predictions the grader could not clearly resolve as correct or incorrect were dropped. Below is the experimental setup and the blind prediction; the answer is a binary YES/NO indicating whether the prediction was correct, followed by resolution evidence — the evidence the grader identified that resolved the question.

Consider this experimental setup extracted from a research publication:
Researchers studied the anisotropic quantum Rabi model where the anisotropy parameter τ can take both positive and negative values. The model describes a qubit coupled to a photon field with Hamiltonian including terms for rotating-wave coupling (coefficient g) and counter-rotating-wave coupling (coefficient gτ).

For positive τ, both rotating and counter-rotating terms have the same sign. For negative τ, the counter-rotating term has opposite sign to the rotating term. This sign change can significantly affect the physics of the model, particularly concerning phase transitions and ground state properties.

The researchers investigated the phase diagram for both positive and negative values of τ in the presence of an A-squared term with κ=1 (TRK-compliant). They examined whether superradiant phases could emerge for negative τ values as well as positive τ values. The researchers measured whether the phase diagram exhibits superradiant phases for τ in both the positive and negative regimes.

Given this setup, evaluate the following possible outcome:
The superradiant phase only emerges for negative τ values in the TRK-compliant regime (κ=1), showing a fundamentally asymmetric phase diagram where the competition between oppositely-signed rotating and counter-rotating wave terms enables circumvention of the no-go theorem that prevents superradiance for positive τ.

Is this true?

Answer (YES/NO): NO